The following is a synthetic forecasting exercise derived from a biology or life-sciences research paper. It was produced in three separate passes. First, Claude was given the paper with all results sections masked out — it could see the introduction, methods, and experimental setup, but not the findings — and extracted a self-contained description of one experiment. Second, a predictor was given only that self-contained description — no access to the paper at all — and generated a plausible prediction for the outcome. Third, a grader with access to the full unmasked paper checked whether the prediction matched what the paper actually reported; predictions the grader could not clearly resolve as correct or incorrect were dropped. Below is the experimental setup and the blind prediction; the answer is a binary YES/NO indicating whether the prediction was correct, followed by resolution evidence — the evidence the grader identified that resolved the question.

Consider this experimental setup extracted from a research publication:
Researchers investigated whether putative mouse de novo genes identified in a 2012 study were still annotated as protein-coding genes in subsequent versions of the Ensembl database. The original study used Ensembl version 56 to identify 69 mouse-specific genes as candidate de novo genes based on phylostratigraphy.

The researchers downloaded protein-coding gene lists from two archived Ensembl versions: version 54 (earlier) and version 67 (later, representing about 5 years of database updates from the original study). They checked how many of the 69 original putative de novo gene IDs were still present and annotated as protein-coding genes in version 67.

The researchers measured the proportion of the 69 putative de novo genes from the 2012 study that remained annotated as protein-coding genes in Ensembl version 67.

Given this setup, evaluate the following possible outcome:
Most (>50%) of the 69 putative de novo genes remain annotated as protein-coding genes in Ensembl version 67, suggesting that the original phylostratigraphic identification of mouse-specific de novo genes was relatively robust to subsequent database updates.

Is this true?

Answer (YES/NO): NO